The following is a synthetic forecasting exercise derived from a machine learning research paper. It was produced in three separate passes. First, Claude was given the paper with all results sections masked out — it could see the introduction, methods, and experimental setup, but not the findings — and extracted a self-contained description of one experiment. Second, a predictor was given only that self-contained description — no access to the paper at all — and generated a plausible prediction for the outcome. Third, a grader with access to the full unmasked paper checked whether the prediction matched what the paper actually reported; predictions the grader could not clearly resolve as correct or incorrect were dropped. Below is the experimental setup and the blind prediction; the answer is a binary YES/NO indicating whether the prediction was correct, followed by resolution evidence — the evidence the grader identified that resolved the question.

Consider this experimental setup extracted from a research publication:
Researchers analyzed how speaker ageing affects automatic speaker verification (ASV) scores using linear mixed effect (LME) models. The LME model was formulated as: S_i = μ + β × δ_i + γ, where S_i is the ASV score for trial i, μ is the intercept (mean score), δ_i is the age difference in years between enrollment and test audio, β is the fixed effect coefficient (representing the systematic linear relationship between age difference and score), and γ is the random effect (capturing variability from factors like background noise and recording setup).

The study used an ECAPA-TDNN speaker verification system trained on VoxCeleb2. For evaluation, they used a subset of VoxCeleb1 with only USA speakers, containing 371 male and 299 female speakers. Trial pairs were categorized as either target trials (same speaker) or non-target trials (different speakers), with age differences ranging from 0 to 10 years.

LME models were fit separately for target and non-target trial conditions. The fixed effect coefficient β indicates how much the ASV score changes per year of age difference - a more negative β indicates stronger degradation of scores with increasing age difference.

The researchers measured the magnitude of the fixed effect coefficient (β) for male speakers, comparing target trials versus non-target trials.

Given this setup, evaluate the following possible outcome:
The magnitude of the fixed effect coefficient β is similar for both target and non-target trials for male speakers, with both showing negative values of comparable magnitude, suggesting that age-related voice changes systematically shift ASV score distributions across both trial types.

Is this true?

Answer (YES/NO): NO